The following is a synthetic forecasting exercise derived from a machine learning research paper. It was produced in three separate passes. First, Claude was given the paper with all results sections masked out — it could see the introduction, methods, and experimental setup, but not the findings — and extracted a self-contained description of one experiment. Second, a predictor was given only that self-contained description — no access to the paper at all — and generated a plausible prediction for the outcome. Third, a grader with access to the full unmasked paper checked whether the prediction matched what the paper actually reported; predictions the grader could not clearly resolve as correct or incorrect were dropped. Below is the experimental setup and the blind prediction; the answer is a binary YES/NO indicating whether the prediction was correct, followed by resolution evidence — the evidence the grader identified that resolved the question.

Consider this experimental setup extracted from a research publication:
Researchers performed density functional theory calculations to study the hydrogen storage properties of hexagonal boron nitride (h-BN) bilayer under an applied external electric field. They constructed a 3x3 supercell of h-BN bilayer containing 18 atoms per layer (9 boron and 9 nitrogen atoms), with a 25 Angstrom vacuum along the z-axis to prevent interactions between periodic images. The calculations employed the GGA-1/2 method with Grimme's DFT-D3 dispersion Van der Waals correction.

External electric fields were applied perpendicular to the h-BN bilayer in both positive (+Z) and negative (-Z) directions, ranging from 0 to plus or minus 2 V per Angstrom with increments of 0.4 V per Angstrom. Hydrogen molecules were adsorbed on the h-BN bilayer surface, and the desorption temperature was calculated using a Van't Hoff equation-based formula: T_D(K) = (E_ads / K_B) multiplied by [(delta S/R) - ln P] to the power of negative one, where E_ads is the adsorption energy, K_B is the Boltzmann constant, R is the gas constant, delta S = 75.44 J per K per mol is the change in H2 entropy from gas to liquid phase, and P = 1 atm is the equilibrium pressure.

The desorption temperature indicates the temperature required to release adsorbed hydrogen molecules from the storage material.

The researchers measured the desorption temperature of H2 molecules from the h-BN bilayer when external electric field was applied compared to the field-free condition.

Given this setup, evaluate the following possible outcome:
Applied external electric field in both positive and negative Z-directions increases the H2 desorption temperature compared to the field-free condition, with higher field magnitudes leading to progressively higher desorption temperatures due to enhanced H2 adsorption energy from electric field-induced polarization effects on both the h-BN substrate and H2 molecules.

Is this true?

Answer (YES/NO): YES